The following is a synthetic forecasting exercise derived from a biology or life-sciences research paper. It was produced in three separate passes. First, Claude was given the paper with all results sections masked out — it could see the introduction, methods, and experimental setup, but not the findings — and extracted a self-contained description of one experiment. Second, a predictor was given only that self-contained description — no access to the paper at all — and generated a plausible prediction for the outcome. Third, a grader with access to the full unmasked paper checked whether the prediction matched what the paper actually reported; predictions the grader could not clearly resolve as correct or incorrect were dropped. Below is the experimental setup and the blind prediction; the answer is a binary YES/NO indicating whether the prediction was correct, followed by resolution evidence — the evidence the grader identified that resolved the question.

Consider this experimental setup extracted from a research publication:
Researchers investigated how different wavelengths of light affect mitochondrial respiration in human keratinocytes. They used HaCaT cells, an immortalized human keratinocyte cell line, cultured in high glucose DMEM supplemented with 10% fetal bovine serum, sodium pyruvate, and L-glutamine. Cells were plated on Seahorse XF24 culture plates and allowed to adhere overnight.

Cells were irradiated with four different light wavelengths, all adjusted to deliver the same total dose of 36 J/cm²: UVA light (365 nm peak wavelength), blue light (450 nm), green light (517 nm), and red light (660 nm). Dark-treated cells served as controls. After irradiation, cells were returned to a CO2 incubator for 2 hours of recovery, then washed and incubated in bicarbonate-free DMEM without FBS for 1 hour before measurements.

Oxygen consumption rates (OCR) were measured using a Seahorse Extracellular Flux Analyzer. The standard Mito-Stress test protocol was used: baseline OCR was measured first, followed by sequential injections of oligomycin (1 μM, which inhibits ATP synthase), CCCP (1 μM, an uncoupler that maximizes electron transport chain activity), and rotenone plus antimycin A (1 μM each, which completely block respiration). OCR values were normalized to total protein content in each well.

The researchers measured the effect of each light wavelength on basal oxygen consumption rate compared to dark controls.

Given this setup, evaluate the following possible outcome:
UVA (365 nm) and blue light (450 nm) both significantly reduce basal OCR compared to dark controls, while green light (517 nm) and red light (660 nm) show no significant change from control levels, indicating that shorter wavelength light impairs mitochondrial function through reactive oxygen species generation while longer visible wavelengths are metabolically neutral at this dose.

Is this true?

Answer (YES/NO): NO